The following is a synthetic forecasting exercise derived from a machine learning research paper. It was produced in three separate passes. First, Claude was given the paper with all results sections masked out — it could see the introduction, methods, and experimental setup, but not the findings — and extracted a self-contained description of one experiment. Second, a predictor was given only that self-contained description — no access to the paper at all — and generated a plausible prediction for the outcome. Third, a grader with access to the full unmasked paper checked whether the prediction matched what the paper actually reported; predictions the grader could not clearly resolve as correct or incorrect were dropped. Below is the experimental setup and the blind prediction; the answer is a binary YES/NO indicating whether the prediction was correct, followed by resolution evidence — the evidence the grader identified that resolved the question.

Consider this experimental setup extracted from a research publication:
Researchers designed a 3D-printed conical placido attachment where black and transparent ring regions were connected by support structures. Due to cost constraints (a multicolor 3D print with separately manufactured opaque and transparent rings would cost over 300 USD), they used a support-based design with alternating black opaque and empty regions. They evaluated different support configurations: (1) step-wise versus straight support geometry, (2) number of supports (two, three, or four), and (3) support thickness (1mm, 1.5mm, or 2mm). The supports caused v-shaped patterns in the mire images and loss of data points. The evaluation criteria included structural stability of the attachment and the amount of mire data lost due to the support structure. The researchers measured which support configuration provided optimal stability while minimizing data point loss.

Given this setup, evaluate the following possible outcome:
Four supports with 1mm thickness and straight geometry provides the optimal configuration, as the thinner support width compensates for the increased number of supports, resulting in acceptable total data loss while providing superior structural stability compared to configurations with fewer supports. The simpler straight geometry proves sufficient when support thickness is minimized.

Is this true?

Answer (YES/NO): NO